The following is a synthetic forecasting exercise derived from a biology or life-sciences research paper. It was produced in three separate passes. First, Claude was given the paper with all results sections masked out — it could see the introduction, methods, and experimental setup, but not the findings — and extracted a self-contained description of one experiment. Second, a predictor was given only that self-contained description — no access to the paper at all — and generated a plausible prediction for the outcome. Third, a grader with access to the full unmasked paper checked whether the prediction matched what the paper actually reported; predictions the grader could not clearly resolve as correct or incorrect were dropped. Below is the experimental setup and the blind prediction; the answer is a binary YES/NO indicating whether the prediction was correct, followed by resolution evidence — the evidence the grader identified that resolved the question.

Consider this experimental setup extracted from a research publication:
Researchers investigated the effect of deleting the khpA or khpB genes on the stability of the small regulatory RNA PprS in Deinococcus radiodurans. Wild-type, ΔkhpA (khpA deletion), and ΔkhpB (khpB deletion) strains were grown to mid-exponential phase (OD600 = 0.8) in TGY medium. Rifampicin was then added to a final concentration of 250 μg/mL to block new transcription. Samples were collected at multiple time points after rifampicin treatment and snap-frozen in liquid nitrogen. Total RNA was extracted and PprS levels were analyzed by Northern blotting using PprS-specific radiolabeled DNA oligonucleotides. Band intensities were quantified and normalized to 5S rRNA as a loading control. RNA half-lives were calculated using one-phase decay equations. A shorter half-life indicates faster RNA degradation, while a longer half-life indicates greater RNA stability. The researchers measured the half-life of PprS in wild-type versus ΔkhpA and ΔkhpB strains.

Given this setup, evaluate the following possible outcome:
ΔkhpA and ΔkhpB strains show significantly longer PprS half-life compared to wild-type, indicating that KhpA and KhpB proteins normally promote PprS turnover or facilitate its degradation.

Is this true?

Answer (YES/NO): NO